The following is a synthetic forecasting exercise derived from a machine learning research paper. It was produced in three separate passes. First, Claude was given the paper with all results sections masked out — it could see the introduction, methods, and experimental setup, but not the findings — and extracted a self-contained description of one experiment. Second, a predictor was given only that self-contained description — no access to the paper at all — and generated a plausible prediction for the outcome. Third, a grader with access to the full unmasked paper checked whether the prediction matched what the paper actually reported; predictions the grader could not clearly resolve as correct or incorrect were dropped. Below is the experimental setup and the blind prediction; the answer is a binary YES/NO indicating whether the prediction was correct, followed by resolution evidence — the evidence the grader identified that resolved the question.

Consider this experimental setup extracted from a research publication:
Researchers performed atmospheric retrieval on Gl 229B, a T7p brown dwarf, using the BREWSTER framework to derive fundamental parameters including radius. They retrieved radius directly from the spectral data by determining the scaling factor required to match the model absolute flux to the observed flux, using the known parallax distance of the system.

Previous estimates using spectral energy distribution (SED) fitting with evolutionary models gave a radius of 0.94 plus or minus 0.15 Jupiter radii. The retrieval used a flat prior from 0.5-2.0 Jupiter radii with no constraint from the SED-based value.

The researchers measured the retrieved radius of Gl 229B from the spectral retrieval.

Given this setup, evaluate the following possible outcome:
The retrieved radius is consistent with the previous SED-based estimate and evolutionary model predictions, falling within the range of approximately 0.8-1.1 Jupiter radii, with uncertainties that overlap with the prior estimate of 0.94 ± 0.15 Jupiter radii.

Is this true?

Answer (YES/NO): YES